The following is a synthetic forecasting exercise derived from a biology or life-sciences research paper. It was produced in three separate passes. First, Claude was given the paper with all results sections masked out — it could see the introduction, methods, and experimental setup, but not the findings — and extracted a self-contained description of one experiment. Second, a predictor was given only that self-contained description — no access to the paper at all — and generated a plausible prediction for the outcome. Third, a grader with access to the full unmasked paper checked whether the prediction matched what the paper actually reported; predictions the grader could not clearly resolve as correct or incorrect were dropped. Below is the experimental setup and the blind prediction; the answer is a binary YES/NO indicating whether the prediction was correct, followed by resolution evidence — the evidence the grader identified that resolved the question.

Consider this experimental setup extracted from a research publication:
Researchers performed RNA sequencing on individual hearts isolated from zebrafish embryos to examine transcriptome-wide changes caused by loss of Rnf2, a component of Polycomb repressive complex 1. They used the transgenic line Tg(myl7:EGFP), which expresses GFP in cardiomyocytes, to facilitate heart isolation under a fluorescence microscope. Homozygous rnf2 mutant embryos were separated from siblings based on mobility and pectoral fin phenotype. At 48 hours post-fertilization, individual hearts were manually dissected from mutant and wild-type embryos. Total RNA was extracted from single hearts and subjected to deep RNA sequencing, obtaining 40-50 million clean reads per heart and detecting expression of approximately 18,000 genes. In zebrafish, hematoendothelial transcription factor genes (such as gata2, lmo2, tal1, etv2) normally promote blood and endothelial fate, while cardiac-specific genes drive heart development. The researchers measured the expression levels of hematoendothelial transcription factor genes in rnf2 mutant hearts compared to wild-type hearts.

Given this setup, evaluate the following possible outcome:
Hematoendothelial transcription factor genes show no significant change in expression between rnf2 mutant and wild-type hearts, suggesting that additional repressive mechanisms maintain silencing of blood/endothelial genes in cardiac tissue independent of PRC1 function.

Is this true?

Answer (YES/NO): NO